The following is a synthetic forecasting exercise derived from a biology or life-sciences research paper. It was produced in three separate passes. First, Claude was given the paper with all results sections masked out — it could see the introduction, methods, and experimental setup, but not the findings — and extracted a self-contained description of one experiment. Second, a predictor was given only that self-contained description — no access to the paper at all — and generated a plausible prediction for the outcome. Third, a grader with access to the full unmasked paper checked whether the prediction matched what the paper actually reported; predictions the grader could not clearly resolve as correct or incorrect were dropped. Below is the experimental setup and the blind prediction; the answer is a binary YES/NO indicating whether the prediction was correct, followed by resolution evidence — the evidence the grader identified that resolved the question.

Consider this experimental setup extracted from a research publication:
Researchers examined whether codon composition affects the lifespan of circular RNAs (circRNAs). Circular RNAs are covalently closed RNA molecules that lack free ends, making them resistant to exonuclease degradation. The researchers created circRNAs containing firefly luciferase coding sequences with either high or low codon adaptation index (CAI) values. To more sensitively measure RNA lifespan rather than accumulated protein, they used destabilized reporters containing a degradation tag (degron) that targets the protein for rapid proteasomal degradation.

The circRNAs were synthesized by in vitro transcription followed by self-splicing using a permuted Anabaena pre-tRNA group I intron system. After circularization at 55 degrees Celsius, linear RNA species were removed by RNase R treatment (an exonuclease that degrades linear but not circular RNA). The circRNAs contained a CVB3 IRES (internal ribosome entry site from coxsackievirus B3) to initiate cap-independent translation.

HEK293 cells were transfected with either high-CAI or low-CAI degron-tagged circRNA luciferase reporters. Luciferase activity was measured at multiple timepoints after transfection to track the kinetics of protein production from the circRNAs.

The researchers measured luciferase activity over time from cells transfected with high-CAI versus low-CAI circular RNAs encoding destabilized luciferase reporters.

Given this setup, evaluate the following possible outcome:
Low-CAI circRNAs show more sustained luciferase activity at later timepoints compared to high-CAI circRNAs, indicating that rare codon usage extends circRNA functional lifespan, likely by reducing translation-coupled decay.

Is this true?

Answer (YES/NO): NO